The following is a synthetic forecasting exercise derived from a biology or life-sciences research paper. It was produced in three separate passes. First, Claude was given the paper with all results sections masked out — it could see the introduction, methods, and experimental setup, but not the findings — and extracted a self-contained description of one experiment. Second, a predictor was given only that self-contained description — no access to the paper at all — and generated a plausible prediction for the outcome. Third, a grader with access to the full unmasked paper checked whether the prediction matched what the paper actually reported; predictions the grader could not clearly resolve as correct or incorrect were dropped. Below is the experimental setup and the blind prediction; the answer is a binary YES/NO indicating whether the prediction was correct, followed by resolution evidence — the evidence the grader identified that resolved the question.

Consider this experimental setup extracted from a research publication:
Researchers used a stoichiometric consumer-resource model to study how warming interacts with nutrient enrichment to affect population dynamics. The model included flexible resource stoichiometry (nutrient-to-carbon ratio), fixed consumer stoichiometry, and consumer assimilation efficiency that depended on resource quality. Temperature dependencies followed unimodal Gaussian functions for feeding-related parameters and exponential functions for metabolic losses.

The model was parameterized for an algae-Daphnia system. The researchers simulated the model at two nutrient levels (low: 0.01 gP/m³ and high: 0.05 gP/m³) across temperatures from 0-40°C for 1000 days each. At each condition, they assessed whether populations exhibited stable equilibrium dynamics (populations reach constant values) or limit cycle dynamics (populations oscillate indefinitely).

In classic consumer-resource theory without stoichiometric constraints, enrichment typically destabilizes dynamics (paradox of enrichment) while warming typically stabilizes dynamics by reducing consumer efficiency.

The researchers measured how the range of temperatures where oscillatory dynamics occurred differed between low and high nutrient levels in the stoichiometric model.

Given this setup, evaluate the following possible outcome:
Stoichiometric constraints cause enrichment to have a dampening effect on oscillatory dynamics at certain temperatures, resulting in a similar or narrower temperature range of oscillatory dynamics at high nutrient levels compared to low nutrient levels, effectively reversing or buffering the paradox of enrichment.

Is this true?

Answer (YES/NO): NO